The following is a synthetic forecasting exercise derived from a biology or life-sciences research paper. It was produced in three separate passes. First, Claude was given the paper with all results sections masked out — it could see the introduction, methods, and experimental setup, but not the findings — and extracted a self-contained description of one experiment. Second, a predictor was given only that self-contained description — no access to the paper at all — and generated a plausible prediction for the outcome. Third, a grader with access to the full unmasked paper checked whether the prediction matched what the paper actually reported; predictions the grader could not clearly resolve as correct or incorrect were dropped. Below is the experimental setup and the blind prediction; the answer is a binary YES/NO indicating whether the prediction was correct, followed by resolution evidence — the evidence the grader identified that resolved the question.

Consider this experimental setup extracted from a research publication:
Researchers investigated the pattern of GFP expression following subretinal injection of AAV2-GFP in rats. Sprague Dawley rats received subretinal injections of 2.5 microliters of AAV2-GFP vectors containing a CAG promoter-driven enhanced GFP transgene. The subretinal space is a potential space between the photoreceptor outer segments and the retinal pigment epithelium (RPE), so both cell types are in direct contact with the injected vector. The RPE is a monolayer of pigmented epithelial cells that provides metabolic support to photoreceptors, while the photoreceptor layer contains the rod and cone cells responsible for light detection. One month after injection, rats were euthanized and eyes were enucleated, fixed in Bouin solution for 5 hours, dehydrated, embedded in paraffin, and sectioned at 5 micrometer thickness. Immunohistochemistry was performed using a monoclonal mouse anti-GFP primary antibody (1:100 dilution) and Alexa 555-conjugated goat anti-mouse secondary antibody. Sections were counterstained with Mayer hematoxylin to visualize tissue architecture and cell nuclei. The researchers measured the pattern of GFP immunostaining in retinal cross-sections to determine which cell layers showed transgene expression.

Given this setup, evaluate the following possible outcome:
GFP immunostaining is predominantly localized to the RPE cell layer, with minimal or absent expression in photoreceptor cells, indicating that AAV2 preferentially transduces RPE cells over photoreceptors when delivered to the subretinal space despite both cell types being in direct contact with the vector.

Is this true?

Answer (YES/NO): NO